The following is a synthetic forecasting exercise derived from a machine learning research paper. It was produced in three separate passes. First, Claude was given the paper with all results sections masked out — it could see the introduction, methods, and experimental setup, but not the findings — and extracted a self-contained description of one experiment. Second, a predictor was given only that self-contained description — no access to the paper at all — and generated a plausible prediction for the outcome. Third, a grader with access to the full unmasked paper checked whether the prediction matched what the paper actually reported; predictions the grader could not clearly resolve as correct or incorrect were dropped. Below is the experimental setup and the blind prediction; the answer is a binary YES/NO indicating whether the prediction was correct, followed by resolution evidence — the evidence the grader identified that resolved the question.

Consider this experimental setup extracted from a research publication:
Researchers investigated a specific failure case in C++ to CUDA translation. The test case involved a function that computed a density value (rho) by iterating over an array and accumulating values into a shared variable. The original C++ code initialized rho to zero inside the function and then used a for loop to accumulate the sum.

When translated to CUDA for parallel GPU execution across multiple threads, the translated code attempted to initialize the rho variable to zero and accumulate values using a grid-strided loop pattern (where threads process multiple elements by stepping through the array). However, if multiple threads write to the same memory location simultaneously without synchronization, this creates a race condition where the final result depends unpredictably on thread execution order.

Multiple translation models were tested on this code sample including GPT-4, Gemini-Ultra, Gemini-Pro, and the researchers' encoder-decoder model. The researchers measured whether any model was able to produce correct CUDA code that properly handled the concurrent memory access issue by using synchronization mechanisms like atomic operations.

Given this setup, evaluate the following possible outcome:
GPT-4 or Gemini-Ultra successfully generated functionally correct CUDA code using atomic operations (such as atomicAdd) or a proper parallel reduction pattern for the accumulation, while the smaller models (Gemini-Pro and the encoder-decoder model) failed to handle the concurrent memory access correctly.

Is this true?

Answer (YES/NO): NO